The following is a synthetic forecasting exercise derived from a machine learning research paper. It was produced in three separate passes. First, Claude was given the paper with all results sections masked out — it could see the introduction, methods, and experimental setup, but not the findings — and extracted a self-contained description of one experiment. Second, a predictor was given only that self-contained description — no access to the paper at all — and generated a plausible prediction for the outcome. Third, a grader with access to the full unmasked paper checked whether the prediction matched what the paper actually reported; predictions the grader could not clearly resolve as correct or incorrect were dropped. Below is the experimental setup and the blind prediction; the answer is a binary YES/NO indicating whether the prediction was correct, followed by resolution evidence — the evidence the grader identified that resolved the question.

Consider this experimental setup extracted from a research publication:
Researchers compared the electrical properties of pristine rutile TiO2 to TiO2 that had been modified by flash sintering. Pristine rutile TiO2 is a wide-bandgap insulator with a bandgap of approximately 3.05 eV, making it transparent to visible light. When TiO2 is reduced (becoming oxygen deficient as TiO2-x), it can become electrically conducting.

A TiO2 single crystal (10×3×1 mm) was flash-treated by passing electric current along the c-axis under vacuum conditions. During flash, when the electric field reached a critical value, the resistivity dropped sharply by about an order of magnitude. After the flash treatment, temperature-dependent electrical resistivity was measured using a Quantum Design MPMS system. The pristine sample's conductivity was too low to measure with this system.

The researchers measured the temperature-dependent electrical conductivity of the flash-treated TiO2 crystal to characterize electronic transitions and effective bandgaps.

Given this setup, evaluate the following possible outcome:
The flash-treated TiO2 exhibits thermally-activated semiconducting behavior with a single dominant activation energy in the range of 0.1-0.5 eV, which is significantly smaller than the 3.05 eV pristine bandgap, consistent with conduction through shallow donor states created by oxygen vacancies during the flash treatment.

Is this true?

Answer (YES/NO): NO